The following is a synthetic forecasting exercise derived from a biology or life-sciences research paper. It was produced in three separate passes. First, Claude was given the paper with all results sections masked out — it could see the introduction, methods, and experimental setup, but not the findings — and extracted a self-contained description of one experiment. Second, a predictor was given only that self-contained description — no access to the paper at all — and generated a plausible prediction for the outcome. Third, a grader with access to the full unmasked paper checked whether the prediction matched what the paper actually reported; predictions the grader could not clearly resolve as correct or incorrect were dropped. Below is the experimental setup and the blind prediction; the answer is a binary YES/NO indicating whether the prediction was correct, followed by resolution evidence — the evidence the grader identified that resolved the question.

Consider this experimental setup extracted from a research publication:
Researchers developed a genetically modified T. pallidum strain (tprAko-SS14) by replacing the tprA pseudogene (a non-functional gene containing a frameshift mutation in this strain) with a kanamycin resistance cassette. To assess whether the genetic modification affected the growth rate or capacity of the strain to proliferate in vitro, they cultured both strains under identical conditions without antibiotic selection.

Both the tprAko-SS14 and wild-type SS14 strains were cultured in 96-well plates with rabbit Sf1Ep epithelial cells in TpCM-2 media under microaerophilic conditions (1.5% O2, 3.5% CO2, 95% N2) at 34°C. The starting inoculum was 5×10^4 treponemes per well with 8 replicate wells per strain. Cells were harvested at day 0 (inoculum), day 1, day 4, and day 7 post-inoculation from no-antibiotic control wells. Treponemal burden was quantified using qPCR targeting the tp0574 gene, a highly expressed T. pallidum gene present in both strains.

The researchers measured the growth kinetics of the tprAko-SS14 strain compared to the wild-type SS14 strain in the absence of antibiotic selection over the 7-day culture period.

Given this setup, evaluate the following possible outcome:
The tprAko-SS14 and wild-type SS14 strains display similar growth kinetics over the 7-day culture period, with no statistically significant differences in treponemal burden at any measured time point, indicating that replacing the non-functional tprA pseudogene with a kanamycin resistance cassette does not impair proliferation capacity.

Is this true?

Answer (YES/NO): NO